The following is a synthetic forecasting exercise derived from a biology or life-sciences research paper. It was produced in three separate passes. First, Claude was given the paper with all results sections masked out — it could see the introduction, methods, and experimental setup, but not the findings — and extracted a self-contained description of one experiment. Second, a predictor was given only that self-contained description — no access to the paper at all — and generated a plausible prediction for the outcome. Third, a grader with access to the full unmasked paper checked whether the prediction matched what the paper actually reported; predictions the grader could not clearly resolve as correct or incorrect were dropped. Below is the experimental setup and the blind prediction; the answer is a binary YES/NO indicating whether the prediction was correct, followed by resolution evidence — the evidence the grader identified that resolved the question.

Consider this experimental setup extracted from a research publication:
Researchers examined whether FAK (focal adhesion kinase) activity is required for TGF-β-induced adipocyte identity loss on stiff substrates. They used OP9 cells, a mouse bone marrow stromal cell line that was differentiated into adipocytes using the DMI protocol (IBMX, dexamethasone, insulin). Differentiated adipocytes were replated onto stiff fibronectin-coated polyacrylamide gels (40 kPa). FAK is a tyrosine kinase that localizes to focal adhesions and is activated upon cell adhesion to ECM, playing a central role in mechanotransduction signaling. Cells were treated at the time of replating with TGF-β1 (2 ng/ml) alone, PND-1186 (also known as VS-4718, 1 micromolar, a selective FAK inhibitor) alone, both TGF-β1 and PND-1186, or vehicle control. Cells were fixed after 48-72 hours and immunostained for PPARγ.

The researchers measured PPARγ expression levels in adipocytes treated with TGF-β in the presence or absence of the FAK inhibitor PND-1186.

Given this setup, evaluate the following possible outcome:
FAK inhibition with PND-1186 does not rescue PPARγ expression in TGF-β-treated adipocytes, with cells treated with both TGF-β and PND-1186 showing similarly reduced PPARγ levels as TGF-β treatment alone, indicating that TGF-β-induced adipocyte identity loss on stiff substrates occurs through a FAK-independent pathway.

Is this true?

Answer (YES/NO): YES